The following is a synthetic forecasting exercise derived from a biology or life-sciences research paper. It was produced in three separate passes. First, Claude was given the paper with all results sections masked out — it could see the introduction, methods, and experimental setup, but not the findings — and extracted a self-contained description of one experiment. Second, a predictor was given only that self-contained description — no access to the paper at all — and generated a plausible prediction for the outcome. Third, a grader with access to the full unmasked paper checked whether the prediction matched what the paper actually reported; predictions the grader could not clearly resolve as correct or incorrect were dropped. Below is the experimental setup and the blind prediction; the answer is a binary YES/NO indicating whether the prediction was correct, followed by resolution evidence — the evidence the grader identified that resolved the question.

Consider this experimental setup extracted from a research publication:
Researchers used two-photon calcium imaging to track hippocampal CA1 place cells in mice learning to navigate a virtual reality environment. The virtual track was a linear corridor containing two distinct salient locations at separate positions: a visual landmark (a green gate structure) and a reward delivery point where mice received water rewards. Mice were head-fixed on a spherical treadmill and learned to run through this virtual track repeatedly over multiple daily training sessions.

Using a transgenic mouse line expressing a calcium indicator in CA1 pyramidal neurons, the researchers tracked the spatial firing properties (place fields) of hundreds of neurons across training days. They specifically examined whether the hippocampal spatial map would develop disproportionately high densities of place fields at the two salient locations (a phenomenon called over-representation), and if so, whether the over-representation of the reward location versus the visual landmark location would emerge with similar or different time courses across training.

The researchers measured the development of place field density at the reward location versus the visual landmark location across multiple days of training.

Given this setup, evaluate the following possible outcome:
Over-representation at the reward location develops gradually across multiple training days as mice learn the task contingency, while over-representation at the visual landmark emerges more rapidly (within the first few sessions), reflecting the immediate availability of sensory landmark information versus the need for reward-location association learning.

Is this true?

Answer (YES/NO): NO